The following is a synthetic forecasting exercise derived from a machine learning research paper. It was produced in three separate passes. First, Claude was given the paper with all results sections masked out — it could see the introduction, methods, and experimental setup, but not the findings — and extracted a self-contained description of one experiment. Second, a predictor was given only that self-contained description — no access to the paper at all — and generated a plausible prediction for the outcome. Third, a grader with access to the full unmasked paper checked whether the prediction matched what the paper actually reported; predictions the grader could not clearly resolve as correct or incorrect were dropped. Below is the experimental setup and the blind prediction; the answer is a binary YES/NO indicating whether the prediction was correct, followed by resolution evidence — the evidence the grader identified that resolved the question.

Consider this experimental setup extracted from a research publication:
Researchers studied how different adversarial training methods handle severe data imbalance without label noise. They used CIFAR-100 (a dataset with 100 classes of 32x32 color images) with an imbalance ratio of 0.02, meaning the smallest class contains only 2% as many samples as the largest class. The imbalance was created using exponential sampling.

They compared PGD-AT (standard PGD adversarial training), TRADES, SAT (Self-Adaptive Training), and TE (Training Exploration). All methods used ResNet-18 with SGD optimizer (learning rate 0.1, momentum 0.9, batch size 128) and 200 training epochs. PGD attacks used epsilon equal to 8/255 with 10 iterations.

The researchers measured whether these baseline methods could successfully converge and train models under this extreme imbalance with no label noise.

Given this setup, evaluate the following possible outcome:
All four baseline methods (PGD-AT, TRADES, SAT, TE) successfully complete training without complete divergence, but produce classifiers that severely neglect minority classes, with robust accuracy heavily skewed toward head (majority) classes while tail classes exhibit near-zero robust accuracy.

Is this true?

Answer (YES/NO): NO